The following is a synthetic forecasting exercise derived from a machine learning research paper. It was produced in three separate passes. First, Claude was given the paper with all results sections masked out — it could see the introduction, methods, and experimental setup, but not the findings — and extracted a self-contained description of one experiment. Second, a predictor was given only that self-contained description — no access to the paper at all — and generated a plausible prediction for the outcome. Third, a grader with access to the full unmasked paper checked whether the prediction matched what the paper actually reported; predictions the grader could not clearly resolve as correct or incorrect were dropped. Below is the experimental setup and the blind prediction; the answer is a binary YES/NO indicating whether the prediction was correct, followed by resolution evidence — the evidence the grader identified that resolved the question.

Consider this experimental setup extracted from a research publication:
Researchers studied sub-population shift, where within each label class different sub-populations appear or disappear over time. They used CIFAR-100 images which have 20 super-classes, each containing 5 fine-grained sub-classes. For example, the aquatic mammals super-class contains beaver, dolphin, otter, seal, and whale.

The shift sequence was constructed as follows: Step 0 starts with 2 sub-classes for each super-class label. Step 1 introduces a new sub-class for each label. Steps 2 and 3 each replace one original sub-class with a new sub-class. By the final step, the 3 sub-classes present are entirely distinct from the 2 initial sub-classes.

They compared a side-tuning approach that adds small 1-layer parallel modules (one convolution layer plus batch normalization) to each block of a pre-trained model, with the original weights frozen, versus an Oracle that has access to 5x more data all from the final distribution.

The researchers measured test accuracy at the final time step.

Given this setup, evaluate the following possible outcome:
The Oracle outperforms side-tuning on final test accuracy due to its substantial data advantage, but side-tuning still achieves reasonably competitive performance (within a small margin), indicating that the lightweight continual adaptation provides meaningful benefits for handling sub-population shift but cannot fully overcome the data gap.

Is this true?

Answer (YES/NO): NO